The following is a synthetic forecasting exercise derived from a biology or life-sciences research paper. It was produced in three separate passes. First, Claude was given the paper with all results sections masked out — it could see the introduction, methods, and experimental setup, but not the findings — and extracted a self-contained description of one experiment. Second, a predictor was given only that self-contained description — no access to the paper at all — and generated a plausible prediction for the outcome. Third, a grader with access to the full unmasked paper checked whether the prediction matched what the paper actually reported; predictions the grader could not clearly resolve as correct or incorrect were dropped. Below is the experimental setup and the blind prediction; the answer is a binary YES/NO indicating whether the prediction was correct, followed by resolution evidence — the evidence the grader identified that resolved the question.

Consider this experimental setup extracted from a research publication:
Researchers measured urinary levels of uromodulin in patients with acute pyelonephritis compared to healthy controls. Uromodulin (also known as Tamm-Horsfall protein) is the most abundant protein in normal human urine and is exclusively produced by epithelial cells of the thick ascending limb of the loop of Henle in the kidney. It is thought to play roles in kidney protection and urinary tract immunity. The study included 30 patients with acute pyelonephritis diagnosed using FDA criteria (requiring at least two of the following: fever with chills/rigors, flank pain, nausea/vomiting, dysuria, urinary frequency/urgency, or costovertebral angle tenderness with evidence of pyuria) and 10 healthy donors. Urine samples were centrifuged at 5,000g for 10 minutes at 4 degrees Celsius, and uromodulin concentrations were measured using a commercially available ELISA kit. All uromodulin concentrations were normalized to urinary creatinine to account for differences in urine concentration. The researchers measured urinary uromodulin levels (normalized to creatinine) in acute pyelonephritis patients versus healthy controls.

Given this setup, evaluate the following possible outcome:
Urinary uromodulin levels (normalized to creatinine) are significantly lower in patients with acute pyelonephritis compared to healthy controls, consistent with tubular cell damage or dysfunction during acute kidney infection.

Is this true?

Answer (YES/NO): NO